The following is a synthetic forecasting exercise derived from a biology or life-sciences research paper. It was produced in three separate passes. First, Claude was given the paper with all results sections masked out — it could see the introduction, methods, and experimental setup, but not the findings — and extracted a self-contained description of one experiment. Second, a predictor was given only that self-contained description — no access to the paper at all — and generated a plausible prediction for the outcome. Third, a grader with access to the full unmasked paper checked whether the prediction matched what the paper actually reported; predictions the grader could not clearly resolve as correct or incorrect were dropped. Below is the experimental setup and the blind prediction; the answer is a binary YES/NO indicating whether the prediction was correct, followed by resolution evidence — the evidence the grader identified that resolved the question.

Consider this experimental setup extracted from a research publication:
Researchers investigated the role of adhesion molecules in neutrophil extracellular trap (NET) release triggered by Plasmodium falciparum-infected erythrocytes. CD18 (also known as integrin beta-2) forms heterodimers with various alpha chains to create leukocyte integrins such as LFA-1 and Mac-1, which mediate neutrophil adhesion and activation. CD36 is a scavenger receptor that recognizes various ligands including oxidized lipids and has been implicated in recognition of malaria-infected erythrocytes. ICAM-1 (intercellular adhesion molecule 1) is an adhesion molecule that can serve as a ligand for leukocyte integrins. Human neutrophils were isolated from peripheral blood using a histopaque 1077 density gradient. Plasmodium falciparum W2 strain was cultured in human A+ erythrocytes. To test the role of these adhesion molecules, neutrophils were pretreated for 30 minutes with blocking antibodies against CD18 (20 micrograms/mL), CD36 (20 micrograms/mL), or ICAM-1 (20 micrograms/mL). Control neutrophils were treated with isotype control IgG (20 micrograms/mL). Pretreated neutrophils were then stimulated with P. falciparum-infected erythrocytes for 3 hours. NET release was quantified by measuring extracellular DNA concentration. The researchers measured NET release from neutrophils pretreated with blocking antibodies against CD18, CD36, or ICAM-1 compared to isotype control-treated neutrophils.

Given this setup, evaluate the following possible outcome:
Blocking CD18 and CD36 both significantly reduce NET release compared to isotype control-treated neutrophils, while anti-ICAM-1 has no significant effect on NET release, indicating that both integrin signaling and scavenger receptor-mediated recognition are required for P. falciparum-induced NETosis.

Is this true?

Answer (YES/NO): NO